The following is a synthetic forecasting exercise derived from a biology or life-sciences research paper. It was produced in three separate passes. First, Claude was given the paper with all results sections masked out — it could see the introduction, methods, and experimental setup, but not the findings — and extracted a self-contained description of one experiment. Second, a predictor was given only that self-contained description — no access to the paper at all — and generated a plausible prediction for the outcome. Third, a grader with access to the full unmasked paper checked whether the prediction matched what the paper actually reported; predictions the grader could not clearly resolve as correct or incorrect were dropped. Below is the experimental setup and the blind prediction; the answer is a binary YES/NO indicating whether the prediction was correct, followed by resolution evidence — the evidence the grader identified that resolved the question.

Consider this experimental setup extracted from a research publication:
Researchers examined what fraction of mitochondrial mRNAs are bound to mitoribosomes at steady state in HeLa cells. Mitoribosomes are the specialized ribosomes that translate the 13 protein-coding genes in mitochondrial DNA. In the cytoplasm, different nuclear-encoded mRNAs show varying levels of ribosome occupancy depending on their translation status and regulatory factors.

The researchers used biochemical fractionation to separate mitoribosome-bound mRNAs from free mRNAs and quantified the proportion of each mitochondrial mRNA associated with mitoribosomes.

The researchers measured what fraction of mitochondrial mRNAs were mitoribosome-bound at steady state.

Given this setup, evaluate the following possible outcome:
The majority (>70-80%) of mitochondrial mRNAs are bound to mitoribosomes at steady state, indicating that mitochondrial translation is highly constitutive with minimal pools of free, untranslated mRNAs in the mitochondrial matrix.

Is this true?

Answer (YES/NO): YES